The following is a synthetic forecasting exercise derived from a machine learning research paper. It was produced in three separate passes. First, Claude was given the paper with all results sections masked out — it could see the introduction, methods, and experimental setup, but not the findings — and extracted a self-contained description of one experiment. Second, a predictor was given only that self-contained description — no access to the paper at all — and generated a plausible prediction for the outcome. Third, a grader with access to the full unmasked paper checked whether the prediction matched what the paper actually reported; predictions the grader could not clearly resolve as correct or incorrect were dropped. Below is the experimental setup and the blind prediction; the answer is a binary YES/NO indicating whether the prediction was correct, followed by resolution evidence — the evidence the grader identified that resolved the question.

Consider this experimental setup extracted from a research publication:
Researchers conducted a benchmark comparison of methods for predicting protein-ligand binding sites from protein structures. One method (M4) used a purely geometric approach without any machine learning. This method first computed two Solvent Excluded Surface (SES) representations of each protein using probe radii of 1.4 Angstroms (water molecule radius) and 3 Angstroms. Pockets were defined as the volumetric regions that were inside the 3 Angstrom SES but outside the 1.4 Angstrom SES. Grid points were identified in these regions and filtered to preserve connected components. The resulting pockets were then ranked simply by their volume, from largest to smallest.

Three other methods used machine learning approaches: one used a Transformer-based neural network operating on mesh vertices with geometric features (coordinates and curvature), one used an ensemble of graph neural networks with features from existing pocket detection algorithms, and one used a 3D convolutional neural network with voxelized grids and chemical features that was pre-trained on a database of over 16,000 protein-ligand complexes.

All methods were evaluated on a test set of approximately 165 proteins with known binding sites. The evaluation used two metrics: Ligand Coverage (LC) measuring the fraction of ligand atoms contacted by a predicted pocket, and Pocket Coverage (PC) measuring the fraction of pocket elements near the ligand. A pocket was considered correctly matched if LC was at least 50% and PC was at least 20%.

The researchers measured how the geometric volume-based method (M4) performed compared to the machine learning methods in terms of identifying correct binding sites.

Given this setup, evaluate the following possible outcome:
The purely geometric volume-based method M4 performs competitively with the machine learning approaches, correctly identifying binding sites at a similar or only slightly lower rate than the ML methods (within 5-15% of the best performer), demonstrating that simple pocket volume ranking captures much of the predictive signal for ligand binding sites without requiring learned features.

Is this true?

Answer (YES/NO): NO